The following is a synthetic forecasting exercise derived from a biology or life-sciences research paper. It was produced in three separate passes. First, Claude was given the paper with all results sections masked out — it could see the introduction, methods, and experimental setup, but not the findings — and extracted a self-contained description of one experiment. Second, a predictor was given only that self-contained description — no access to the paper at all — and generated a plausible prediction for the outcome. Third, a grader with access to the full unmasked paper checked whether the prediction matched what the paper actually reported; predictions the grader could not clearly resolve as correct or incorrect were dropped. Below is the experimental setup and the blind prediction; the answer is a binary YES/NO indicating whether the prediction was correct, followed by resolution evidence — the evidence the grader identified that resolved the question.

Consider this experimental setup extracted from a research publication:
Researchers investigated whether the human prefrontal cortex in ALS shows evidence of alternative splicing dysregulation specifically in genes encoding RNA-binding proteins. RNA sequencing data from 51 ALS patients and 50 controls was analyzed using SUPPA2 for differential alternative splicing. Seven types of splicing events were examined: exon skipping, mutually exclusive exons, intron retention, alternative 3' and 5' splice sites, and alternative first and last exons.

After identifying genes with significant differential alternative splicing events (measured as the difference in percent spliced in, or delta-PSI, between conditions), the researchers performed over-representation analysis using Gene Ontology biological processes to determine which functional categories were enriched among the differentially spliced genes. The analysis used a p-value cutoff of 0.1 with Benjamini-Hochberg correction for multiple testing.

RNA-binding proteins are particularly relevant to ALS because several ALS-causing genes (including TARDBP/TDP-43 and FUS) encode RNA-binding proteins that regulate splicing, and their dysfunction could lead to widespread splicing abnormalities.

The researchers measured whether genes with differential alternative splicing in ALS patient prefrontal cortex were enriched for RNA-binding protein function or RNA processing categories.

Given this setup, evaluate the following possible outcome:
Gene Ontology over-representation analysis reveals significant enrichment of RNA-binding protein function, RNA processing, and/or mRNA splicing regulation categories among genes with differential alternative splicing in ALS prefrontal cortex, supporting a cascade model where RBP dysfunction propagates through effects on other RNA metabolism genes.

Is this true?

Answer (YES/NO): NO